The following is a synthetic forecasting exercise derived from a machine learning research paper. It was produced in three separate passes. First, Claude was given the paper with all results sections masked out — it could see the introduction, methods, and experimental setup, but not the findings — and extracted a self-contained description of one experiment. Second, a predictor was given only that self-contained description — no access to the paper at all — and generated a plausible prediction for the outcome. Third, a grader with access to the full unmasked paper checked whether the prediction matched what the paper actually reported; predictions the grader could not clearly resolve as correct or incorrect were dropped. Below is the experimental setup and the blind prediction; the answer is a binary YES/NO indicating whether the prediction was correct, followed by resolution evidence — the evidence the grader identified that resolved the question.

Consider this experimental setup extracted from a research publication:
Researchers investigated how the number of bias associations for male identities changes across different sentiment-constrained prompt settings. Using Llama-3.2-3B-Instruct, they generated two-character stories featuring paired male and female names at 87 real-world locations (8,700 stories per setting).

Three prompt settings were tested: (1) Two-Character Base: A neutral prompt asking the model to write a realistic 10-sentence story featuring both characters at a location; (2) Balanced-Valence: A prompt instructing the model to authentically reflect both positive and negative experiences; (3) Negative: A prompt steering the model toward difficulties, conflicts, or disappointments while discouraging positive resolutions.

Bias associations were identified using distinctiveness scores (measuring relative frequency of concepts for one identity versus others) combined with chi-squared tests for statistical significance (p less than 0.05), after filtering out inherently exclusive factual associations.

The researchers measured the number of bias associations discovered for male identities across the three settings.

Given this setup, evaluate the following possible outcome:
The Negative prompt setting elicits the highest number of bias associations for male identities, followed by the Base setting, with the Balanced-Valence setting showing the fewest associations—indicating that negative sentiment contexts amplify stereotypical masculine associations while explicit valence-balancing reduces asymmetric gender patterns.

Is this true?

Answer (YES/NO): NO